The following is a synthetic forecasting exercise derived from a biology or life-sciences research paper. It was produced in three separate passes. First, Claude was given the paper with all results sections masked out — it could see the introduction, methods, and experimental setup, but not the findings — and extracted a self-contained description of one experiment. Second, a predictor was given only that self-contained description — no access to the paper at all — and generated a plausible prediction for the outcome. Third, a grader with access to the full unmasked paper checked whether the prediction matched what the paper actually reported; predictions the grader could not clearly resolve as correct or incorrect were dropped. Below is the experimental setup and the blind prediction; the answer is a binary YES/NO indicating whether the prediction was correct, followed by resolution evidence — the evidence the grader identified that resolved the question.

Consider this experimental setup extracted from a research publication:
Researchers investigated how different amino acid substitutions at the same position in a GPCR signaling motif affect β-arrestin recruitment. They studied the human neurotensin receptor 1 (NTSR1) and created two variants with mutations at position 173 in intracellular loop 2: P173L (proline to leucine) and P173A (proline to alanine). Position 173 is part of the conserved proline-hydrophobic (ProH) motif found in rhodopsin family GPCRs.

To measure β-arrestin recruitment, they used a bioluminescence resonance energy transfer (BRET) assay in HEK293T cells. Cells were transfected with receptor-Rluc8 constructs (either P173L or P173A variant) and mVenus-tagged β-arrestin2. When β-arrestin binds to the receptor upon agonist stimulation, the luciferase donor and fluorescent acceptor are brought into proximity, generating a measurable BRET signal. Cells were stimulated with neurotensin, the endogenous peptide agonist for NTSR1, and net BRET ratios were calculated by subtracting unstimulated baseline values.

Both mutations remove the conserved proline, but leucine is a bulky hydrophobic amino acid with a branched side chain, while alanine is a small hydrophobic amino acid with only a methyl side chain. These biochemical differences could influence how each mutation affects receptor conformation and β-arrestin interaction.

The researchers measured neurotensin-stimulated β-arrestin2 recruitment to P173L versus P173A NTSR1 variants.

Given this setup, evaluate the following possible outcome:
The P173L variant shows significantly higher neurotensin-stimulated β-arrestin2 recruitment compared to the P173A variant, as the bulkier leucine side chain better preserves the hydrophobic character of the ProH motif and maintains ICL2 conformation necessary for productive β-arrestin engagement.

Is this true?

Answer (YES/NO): NO